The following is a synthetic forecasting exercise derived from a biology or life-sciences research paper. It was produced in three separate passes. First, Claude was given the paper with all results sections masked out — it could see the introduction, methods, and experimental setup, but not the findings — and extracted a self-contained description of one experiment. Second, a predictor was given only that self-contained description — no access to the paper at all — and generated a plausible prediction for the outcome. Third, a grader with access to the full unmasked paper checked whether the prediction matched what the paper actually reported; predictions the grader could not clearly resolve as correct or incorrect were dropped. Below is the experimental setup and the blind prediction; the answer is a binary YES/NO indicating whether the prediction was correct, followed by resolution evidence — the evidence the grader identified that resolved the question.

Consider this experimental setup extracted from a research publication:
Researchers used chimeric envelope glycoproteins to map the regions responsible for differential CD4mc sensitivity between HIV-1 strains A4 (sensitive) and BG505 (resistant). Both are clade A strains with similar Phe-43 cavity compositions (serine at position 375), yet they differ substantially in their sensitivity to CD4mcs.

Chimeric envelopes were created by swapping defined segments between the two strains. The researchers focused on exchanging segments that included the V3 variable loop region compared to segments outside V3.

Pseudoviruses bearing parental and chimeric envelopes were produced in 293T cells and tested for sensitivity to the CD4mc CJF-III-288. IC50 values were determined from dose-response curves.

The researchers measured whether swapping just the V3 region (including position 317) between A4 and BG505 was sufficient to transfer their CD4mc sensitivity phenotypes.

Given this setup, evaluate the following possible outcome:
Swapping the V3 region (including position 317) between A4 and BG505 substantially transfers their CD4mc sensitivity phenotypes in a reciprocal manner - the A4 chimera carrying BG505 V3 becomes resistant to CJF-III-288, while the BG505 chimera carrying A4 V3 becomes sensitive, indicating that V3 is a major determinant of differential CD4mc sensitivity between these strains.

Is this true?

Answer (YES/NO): YES